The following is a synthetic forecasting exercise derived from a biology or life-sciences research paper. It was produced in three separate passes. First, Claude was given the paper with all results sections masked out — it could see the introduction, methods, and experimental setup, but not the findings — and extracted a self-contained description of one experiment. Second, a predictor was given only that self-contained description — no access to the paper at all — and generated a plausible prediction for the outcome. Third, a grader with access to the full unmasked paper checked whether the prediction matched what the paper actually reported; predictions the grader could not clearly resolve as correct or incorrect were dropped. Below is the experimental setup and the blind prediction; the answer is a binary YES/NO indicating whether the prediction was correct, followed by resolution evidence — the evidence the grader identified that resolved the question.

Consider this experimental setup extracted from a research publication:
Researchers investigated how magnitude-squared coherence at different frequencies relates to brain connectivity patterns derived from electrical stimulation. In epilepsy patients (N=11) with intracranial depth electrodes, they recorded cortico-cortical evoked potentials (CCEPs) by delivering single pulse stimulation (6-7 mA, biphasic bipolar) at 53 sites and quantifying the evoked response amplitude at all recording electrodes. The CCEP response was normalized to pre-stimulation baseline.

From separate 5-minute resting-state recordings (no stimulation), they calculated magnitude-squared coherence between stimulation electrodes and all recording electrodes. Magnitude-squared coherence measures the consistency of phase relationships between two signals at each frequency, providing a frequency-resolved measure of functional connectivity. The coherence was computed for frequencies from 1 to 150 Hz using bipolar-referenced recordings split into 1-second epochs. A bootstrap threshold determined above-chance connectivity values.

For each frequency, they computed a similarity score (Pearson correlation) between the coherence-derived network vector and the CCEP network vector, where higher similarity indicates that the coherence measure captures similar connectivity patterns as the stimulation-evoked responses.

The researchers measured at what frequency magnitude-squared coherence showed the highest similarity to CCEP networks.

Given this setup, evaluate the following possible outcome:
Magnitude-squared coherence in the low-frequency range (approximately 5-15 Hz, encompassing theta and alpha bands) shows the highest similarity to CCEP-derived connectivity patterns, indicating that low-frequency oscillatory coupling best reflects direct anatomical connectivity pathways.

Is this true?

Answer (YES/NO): YES